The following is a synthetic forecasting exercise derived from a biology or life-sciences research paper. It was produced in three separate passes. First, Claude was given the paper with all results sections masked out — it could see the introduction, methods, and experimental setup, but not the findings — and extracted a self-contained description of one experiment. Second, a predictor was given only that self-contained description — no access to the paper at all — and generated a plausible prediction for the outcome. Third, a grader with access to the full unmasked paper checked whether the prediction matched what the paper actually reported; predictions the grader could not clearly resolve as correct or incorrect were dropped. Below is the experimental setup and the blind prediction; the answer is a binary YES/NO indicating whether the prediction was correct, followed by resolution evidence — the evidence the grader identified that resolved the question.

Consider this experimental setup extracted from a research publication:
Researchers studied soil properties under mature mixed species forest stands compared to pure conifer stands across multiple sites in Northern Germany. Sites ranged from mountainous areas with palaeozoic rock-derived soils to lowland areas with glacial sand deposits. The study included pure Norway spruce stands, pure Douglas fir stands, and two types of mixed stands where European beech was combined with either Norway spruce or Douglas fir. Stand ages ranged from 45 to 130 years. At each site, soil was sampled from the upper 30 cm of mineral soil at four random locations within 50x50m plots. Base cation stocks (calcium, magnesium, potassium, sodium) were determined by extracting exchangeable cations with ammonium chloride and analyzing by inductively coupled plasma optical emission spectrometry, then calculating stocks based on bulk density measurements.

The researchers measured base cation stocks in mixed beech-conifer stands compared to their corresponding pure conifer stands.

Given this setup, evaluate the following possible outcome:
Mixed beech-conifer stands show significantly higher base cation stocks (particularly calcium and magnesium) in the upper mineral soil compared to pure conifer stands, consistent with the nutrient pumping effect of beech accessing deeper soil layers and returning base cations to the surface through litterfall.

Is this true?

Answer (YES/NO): NO